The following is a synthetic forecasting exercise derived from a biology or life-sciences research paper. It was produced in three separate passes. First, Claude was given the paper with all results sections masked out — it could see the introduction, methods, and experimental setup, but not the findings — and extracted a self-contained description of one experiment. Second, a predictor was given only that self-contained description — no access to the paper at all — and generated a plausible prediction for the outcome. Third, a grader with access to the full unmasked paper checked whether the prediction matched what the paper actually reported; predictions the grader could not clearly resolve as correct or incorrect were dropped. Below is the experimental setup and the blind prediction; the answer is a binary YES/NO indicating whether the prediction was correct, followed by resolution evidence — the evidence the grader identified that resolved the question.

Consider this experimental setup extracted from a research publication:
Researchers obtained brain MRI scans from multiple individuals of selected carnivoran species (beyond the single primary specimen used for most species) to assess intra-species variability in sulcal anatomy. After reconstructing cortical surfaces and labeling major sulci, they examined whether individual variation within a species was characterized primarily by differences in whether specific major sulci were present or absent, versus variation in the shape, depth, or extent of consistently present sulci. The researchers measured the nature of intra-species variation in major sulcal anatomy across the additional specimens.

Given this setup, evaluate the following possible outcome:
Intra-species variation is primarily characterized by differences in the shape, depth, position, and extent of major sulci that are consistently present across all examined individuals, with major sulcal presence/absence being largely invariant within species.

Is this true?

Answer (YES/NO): YES